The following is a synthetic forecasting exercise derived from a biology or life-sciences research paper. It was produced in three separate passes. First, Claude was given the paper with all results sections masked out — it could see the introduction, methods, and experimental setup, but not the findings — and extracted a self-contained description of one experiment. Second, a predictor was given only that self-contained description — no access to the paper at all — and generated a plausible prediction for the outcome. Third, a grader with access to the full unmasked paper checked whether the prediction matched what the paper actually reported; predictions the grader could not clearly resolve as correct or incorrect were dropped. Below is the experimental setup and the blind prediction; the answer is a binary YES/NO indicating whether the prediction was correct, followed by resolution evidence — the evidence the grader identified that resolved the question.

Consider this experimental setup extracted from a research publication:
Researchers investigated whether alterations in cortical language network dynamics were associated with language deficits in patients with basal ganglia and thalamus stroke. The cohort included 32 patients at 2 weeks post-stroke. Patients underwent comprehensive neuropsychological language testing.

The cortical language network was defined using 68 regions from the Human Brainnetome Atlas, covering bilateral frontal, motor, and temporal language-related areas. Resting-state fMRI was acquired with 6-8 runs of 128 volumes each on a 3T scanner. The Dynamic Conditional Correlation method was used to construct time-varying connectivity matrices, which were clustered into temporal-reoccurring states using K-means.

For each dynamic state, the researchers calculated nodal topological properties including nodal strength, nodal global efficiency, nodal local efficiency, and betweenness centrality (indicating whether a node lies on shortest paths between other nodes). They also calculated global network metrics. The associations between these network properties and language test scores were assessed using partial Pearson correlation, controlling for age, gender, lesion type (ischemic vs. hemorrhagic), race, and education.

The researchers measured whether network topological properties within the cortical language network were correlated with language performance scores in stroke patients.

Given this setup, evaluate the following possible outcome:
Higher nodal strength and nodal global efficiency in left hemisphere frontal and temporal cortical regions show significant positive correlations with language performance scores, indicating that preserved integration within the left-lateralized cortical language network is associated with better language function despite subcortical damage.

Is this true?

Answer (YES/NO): NO